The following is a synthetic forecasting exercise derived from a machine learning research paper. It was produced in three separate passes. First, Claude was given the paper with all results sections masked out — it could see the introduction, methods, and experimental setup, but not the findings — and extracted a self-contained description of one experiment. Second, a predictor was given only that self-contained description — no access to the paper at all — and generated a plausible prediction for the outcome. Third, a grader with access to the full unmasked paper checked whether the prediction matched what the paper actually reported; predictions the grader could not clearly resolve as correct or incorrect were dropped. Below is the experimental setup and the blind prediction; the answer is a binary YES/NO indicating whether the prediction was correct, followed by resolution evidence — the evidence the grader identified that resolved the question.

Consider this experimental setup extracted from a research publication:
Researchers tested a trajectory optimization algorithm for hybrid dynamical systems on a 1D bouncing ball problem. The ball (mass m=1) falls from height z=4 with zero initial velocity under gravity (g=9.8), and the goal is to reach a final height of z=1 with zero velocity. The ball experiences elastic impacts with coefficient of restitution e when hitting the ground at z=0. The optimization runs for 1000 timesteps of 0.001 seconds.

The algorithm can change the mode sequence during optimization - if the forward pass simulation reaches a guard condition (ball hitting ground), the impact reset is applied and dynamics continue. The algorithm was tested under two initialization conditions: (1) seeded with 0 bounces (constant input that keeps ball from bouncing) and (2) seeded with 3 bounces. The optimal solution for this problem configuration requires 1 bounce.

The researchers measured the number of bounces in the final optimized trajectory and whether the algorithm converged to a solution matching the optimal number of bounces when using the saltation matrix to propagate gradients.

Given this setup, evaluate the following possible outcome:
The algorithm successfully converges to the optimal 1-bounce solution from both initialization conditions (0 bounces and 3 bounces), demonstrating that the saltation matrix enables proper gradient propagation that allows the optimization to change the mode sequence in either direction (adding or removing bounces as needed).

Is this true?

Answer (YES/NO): NO